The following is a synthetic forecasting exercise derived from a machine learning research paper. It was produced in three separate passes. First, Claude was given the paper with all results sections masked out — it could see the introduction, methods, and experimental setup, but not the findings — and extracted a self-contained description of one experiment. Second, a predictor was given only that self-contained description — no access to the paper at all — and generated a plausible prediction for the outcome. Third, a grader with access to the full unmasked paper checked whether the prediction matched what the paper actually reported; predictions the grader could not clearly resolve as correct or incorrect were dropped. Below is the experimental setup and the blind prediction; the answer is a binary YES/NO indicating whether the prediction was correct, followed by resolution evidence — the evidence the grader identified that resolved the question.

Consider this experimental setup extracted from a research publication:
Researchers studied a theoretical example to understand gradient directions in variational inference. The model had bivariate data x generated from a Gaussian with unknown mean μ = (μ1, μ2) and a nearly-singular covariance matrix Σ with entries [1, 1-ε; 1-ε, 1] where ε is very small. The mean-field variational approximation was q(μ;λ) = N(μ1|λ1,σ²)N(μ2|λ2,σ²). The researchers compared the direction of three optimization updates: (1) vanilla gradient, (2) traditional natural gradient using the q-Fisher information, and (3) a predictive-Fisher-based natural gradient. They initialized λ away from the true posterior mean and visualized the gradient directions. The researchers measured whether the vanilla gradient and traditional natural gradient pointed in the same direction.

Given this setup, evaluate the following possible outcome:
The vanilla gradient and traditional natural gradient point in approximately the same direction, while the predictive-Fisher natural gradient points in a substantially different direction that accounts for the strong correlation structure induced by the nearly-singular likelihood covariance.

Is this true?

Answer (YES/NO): YES